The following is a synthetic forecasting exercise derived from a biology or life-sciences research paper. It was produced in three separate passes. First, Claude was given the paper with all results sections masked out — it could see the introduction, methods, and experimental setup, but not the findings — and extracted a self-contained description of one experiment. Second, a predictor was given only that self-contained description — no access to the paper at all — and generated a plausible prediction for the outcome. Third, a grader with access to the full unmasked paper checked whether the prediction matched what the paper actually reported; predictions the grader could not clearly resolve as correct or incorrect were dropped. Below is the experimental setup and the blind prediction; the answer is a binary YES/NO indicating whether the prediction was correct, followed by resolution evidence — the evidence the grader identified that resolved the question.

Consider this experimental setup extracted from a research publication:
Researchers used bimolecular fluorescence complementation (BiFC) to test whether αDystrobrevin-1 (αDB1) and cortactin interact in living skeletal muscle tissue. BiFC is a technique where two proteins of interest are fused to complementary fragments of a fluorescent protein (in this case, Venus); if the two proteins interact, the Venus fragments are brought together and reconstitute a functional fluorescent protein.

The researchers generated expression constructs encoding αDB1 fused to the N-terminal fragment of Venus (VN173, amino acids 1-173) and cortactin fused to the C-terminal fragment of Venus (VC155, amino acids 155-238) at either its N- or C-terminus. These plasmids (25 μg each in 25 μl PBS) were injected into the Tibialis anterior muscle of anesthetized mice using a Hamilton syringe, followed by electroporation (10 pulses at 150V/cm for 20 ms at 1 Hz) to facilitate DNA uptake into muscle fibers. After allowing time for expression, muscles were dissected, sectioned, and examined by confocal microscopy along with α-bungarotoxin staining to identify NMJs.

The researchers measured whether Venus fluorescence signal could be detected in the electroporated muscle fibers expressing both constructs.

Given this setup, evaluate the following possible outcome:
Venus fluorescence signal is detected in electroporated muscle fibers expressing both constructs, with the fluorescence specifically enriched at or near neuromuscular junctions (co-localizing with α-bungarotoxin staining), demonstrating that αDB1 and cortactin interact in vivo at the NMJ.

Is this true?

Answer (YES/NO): YES